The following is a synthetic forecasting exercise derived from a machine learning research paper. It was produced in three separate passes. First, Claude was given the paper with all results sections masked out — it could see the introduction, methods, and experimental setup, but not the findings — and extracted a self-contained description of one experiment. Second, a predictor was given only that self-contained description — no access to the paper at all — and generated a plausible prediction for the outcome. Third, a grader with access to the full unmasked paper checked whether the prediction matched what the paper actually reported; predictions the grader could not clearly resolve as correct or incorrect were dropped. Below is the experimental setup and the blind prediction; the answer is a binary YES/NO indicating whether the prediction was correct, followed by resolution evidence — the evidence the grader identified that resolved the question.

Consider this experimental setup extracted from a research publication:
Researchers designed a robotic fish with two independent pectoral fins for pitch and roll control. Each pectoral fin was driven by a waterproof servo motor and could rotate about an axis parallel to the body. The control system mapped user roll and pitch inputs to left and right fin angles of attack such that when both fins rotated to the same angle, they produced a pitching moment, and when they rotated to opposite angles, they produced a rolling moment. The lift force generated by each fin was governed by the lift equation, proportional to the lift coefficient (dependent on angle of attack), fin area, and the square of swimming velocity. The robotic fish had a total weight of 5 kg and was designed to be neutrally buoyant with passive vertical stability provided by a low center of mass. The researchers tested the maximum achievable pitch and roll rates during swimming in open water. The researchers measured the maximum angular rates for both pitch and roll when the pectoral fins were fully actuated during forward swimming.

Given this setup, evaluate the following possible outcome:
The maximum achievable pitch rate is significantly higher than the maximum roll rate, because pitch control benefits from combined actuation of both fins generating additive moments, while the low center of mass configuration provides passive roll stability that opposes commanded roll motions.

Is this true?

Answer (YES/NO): YES